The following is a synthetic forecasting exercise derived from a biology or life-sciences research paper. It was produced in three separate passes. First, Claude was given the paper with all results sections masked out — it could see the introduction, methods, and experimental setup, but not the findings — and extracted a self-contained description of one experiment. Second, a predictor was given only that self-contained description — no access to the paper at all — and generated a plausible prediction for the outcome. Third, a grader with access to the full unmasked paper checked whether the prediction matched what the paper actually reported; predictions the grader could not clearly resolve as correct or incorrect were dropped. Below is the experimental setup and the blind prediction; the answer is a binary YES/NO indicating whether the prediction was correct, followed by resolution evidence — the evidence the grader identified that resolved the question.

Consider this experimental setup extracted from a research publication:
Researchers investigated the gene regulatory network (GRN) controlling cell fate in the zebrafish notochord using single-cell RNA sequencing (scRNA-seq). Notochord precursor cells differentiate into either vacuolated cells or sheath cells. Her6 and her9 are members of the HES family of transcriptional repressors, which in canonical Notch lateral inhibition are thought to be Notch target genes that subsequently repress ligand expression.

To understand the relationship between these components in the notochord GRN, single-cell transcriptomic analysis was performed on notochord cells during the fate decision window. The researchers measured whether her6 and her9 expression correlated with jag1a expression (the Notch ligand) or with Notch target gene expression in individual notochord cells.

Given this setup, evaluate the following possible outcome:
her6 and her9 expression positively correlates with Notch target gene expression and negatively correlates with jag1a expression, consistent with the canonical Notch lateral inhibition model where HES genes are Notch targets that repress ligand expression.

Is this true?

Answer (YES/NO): YES